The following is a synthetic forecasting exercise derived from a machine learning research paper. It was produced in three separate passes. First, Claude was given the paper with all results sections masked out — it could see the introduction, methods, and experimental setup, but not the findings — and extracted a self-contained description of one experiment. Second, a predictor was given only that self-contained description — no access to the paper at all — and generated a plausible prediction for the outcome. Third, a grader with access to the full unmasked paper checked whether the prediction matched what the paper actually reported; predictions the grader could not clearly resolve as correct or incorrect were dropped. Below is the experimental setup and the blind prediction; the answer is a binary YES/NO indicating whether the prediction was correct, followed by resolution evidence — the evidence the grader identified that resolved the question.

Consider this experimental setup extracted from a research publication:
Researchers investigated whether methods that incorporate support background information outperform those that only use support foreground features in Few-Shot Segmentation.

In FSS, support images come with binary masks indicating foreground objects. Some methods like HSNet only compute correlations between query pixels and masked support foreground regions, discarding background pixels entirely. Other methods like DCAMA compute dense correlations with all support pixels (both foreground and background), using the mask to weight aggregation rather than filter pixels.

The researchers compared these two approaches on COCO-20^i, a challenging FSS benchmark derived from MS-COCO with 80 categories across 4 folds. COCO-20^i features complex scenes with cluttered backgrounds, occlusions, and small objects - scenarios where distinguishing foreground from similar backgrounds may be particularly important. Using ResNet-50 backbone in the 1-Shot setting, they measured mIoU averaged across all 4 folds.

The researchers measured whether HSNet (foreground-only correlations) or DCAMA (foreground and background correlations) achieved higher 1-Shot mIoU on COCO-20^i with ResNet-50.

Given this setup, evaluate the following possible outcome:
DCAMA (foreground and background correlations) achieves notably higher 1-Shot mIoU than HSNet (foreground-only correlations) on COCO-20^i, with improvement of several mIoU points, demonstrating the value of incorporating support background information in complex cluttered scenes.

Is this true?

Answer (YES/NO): YES